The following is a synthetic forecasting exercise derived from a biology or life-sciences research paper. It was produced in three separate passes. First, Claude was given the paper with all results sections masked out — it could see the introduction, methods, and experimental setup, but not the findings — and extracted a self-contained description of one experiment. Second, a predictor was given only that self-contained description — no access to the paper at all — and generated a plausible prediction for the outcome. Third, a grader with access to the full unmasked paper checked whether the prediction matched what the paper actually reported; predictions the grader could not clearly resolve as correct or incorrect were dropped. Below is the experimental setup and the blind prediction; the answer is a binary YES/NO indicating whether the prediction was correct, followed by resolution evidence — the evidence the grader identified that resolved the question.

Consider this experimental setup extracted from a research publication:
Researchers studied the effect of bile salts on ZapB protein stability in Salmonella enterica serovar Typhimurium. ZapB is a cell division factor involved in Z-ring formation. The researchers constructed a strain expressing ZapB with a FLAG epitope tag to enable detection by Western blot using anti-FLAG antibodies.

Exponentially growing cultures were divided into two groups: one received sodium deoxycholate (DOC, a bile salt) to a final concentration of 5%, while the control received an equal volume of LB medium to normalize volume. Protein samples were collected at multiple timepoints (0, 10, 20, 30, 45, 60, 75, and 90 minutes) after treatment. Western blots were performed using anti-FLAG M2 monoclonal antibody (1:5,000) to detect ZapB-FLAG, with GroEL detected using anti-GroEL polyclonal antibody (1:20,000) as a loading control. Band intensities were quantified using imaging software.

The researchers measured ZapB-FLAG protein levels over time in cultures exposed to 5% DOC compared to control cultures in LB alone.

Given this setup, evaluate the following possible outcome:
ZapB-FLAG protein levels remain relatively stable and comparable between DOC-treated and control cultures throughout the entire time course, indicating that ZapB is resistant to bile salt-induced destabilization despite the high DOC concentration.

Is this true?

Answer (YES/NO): NO